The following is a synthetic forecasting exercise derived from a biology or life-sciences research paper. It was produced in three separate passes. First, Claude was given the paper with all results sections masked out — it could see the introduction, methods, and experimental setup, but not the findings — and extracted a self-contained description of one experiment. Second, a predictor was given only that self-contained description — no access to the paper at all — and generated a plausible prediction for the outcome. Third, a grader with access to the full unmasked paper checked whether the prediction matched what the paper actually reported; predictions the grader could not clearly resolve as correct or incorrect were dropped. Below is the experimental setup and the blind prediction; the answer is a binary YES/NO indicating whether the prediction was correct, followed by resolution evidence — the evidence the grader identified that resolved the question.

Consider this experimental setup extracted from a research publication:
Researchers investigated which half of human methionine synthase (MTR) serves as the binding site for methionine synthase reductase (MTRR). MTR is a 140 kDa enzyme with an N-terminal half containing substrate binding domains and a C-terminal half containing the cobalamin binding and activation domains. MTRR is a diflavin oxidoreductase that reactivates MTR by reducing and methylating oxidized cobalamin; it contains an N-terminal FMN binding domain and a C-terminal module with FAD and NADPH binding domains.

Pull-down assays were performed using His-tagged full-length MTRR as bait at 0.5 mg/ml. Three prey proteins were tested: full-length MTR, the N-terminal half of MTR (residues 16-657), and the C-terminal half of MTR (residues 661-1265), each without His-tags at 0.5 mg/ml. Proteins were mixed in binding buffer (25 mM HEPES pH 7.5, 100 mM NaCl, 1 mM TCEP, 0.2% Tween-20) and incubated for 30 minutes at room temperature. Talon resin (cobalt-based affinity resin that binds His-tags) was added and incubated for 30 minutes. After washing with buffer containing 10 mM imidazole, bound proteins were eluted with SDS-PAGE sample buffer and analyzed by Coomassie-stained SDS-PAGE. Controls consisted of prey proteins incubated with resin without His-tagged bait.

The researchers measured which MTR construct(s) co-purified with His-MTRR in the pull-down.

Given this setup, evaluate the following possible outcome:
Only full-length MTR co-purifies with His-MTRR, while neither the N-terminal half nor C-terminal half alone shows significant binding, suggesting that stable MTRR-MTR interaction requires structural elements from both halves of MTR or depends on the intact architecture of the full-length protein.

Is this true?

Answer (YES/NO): NO